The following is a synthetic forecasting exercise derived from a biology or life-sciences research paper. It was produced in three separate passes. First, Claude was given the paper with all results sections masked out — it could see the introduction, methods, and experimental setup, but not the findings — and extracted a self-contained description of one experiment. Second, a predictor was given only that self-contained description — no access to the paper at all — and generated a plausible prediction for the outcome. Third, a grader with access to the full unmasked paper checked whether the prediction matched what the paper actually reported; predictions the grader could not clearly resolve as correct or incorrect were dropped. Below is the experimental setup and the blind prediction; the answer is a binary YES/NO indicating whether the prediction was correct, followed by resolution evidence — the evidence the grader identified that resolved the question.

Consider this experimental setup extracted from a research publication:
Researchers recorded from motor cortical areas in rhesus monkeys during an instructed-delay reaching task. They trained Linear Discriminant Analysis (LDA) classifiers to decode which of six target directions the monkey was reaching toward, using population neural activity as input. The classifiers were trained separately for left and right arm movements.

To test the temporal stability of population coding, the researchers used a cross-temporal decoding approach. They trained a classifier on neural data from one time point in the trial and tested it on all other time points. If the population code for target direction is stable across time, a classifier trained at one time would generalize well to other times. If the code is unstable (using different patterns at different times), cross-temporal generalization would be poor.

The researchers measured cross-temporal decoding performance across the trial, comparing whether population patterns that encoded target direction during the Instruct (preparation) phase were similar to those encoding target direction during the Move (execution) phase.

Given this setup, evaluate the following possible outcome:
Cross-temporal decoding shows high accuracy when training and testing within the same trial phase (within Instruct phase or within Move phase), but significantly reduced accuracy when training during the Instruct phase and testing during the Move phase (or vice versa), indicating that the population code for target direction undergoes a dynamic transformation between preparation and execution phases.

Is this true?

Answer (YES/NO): YES